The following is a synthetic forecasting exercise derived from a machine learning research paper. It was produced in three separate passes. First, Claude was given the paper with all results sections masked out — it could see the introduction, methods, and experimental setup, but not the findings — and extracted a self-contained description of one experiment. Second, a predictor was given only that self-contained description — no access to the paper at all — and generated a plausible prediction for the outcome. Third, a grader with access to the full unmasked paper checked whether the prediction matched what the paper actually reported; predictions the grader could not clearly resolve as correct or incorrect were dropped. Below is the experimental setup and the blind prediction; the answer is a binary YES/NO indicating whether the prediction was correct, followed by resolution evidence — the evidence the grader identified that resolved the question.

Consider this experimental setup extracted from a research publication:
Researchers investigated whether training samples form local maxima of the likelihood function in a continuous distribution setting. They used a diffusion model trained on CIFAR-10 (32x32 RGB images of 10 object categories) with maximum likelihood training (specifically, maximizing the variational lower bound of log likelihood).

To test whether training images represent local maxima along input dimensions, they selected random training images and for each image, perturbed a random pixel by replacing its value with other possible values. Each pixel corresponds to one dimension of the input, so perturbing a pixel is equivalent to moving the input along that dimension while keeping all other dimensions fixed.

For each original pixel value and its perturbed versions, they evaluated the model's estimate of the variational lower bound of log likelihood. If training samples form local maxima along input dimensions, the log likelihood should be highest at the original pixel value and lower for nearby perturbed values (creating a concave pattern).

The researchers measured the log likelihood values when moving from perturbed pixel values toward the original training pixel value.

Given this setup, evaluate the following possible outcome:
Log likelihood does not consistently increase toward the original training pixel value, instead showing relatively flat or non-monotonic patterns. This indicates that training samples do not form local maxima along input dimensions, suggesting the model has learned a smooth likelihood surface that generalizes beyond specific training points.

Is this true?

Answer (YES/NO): NO